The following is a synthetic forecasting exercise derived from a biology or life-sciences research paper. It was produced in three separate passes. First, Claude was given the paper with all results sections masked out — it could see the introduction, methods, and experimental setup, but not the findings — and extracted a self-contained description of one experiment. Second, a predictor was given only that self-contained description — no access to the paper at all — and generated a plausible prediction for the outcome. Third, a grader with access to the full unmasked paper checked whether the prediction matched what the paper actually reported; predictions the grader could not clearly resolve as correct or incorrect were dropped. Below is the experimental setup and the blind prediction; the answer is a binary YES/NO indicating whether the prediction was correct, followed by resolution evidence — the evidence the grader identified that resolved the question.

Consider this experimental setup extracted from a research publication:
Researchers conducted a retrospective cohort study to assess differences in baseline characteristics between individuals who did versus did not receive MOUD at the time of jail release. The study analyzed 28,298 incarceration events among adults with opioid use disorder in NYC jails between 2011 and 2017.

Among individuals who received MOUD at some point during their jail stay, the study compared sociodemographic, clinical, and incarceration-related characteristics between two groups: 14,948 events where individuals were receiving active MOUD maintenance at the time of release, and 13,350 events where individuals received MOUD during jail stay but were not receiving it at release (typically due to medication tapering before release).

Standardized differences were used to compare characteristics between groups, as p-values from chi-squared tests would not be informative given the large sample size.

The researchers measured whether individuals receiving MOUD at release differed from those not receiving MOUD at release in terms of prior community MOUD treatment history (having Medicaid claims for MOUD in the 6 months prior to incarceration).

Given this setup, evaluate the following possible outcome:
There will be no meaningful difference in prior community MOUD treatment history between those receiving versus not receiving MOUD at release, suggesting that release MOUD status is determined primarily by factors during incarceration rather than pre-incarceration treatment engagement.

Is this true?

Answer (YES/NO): NO